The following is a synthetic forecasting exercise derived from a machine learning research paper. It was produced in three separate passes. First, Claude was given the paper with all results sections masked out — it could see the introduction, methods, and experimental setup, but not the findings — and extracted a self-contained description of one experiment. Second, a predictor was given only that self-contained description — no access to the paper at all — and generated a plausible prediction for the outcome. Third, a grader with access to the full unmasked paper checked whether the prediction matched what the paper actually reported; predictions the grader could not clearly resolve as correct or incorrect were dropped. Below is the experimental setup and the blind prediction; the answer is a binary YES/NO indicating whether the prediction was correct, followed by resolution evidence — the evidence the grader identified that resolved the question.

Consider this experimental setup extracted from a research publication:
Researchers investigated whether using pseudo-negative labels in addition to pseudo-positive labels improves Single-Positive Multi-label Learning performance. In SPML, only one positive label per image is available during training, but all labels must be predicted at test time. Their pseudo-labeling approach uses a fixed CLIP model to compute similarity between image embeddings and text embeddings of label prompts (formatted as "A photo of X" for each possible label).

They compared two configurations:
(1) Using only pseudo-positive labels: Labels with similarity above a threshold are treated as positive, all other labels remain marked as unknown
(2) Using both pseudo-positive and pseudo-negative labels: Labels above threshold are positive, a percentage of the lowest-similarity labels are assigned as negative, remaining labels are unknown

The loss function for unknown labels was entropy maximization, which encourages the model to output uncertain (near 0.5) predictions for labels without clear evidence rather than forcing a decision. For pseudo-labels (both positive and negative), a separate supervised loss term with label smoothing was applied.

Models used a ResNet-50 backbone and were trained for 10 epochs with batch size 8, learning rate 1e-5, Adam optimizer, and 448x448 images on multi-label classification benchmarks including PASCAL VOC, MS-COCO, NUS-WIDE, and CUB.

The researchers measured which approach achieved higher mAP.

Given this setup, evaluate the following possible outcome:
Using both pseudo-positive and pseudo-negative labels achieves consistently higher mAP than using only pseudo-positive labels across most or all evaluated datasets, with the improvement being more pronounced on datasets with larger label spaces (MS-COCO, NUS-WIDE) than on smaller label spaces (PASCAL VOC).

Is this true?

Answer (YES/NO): NO